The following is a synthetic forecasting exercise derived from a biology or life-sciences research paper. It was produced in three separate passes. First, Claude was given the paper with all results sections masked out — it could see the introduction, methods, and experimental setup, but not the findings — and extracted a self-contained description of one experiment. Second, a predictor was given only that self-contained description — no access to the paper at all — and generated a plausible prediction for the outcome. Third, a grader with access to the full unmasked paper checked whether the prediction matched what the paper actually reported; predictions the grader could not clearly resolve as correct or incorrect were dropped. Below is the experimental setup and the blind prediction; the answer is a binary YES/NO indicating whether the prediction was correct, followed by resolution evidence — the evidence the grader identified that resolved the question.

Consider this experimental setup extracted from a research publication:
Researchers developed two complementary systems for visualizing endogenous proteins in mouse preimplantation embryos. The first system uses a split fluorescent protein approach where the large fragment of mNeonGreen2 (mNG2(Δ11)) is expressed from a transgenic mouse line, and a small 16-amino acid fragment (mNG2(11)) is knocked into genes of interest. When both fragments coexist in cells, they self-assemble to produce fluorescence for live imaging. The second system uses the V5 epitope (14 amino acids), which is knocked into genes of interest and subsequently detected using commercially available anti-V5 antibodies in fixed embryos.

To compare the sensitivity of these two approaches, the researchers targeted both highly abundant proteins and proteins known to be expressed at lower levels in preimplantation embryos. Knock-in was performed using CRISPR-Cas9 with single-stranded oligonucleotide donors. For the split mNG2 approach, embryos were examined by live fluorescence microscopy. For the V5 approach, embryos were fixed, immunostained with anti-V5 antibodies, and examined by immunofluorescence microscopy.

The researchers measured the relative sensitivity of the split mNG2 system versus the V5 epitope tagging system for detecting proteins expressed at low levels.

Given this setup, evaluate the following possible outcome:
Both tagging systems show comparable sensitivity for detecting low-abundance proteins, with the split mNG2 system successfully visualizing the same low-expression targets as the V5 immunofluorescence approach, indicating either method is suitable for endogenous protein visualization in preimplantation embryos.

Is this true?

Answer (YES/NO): NO